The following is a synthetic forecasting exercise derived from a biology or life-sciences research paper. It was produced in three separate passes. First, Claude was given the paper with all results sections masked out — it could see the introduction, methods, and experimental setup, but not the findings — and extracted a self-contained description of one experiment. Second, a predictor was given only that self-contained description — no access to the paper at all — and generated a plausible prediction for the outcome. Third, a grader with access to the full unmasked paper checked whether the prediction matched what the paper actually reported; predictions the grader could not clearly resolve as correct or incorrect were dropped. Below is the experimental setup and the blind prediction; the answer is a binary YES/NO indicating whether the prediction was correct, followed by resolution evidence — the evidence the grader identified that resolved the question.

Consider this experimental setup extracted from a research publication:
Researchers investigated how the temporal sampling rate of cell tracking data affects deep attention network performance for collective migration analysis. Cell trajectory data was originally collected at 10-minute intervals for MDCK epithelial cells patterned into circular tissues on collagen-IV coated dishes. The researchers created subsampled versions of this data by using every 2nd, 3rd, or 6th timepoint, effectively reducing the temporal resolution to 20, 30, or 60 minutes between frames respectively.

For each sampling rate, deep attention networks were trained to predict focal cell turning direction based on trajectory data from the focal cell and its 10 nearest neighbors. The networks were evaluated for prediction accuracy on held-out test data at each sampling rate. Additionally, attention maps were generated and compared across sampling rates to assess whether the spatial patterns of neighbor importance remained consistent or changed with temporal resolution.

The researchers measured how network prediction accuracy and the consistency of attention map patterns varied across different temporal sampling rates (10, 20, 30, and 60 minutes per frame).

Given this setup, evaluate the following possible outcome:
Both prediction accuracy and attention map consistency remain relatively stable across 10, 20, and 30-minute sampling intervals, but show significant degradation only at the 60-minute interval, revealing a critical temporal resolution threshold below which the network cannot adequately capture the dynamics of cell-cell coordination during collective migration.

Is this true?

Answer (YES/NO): NO